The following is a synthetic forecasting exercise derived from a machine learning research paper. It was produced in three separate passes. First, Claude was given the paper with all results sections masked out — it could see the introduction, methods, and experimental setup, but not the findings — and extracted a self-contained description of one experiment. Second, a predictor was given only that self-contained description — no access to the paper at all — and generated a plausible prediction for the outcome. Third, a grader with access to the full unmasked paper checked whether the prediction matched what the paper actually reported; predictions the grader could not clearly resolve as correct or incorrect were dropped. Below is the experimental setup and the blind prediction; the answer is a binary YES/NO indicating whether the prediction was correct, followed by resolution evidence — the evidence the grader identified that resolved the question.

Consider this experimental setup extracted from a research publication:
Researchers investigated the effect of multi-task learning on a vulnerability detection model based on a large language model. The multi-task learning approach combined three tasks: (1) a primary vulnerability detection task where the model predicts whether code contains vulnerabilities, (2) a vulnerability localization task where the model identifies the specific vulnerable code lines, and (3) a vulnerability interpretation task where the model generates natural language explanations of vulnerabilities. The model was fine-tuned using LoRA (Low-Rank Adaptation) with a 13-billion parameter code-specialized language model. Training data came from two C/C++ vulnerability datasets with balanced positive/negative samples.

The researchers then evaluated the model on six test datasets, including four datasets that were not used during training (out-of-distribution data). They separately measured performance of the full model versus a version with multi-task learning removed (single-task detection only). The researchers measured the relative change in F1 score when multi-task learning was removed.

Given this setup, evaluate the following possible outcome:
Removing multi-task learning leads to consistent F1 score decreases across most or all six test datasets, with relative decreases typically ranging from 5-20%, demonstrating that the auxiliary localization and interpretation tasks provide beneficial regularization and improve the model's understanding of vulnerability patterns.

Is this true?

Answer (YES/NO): YES